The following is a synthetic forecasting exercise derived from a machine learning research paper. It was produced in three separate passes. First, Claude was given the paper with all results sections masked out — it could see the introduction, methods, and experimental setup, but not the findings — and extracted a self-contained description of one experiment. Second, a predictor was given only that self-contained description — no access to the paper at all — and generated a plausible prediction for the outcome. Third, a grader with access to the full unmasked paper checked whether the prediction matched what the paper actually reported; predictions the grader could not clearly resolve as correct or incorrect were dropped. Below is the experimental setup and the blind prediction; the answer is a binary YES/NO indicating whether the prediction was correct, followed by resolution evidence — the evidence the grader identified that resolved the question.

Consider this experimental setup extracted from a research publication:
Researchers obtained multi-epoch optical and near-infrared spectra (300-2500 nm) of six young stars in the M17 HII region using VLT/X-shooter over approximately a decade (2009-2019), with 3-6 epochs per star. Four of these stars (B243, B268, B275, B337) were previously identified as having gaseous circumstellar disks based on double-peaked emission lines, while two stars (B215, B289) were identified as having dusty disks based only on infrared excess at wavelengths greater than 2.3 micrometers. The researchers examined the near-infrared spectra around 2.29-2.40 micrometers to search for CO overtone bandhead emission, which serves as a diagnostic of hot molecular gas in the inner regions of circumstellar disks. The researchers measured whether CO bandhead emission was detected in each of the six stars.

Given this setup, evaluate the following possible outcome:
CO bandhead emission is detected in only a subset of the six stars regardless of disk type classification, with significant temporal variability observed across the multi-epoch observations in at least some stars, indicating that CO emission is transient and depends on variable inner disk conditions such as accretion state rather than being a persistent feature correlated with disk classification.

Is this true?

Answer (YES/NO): NO